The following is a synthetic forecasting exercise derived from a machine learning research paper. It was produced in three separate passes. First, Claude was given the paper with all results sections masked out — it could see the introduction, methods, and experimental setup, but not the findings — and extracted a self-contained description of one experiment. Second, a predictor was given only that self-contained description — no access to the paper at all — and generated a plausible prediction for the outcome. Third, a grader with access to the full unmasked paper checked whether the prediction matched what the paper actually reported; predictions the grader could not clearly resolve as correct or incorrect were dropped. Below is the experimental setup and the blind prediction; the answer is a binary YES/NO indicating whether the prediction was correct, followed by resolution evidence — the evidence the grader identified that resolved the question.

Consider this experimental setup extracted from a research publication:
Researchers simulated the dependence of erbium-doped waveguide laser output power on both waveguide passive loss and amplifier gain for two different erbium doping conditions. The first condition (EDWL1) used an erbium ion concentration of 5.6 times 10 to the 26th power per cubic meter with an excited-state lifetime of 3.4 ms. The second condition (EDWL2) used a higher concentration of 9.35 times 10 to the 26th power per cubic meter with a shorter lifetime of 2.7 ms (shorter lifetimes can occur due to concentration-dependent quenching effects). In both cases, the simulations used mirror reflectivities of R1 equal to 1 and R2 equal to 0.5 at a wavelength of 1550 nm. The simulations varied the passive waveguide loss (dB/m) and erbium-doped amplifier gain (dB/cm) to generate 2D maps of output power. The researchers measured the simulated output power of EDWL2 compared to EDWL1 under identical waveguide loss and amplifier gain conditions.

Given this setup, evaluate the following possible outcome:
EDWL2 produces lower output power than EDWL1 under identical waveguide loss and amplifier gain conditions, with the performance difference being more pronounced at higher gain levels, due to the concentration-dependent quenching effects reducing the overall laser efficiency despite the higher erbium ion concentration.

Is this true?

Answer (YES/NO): NO